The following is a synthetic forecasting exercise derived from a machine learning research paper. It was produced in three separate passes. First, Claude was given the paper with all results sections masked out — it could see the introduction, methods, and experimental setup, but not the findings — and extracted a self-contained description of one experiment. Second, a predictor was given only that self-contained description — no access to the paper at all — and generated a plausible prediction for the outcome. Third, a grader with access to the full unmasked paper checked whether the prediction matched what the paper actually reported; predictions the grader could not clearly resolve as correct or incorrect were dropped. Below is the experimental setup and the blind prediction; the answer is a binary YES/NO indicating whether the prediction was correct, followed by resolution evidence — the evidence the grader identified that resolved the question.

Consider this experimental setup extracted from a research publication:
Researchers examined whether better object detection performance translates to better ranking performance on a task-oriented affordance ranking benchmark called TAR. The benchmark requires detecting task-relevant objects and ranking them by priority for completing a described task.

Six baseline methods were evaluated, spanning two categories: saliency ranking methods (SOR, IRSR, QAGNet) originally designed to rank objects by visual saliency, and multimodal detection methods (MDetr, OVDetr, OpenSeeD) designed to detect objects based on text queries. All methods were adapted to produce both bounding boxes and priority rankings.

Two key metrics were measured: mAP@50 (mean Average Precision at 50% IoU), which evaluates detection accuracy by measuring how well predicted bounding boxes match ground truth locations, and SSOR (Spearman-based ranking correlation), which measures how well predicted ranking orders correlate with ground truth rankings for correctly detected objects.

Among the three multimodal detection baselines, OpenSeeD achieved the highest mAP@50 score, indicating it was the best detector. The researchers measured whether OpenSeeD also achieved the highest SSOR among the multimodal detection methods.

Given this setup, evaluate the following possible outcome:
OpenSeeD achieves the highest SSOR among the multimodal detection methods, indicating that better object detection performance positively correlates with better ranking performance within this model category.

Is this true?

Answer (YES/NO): YES